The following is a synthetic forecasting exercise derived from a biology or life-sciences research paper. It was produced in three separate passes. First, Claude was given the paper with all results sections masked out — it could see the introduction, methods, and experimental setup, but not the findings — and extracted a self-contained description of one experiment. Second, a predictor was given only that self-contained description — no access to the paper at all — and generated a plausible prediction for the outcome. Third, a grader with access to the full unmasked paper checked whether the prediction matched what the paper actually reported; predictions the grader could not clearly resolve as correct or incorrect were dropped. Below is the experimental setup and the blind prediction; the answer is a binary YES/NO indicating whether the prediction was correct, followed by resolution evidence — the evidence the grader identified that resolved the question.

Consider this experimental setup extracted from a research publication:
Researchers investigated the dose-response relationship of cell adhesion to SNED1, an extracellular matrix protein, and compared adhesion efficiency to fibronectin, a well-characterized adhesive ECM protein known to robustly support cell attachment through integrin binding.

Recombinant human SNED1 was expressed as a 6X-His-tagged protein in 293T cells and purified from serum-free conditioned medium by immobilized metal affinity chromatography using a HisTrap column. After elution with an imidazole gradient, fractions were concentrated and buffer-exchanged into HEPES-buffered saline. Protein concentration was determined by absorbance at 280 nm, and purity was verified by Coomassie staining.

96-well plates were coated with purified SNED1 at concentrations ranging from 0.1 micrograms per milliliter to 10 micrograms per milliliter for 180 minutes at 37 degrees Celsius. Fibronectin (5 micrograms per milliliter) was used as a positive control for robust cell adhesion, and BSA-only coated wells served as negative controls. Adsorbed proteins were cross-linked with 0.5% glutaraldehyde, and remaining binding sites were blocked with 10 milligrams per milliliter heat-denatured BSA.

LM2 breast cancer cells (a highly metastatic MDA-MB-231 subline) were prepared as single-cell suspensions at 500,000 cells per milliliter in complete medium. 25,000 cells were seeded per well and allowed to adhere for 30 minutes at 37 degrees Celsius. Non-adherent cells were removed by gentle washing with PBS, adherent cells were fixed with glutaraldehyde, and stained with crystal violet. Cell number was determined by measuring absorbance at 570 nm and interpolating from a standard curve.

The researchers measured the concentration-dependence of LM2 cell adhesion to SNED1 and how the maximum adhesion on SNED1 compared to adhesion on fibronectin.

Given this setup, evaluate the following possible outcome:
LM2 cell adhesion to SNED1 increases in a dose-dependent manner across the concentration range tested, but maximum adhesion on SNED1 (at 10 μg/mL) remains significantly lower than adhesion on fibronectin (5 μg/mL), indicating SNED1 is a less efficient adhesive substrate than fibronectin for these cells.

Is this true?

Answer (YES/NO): NO